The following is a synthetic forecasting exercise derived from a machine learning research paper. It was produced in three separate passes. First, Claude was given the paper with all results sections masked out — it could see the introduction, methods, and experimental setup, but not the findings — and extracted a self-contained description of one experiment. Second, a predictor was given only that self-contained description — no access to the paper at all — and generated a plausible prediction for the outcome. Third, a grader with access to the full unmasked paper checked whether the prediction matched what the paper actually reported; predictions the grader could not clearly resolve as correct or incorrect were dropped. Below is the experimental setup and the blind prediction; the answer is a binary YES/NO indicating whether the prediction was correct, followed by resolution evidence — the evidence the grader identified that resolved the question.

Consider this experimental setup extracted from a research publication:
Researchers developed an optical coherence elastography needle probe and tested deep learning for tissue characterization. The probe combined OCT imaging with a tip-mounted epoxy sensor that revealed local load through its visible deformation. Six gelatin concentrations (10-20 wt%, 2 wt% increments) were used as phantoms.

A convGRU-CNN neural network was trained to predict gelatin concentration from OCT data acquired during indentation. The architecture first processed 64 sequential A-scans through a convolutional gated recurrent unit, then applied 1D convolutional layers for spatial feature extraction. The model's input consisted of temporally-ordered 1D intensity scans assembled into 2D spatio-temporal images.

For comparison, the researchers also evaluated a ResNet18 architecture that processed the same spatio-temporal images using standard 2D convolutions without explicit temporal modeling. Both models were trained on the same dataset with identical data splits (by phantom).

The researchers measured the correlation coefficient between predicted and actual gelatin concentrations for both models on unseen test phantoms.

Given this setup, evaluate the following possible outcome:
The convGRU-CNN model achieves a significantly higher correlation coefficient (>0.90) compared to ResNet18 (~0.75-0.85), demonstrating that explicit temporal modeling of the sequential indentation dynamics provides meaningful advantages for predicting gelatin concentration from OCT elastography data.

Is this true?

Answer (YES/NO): NO